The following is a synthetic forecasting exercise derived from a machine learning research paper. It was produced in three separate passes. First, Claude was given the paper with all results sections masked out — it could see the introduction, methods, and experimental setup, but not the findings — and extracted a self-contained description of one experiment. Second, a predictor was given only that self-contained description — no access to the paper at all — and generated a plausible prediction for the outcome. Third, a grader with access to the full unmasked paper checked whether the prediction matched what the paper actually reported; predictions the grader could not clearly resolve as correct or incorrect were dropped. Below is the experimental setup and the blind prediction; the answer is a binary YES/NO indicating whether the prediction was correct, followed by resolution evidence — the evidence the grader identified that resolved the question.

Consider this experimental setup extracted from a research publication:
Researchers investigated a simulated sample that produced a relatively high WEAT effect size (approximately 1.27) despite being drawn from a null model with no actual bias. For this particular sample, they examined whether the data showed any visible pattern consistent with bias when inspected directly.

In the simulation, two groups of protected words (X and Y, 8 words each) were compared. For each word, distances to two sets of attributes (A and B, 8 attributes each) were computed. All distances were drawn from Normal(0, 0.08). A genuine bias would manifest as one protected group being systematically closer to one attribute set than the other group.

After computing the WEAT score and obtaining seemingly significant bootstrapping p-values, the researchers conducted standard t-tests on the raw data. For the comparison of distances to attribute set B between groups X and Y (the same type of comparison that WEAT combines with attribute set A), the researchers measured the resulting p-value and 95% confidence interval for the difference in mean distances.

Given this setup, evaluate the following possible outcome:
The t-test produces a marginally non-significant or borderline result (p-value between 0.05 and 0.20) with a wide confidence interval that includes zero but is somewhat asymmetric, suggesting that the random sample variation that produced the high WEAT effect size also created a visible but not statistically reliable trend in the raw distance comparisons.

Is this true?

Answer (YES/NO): NO